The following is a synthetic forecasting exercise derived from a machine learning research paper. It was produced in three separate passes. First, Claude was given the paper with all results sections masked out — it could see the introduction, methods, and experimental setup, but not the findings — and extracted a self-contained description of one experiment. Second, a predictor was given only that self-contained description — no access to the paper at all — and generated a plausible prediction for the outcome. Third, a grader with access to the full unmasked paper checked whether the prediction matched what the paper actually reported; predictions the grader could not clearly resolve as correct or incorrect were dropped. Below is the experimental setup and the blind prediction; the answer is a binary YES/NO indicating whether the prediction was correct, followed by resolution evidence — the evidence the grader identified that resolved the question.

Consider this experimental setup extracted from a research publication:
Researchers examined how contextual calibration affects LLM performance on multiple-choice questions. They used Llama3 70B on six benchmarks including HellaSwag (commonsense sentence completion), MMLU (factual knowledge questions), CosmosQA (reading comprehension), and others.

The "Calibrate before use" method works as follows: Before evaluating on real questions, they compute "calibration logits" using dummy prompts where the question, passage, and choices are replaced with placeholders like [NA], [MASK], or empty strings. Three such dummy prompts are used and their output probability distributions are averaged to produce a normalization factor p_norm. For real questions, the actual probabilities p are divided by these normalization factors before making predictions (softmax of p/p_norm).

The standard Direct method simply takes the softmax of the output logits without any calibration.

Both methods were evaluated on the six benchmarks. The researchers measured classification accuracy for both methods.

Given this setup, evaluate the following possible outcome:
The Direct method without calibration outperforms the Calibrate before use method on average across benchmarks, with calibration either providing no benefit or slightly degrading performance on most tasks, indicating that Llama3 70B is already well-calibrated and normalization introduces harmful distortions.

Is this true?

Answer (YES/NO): YES